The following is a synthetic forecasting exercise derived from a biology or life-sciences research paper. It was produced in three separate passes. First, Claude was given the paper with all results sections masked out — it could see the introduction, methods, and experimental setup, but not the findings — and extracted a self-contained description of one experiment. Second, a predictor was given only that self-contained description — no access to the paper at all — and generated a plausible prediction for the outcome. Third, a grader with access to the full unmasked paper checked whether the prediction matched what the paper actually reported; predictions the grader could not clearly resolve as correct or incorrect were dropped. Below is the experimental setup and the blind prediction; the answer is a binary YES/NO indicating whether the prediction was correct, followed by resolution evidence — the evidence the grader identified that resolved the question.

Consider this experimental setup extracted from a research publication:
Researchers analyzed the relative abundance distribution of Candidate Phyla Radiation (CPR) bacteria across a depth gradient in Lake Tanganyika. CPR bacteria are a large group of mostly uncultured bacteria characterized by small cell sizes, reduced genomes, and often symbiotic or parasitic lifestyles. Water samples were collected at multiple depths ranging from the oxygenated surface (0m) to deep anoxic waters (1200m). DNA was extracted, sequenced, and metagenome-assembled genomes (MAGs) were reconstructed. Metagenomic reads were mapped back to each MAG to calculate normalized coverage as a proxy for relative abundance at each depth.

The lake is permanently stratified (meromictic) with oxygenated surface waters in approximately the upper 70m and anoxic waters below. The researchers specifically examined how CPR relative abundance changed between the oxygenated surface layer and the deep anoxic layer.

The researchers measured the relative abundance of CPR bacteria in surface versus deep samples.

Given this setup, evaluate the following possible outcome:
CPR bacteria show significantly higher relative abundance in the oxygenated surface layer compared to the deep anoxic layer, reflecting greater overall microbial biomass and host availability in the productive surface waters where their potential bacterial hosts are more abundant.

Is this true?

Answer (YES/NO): NO